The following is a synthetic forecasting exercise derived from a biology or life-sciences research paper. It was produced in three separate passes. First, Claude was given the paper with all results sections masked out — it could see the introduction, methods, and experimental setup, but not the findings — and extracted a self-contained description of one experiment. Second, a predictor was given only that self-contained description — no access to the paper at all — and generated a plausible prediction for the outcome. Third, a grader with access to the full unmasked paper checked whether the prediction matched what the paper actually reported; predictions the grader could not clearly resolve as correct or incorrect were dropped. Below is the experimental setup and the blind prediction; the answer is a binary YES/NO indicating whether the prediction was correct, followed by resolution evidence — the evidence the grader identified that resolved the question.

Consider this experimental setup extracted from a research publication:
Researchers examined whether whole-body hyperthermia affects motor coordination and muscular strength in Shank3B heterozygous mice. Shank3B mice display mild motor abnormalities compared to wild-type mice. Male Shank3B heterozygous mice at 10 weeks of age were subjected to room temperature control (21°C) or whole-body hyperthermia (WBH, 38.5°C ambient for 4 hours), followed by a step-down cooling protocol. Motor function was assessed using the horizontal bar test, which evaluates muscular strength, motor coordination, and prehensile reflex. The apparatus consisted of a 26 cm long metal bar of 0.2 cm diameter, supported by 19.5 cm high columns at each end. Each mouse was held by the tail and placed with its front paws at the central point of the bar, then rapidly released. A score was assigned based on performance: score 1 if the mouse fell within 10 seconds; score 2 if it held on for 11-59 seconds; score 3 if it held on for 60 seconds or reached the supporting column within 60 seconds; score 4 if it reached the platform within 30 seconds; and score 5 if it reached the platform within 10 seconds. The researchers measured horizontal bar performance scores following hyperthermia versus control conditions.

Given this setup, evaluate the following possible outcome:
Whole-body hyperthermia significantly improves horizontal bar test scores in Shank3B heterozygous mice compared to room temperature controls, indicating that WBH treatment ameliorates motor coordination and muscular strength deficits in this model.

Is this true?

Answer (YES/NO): NO